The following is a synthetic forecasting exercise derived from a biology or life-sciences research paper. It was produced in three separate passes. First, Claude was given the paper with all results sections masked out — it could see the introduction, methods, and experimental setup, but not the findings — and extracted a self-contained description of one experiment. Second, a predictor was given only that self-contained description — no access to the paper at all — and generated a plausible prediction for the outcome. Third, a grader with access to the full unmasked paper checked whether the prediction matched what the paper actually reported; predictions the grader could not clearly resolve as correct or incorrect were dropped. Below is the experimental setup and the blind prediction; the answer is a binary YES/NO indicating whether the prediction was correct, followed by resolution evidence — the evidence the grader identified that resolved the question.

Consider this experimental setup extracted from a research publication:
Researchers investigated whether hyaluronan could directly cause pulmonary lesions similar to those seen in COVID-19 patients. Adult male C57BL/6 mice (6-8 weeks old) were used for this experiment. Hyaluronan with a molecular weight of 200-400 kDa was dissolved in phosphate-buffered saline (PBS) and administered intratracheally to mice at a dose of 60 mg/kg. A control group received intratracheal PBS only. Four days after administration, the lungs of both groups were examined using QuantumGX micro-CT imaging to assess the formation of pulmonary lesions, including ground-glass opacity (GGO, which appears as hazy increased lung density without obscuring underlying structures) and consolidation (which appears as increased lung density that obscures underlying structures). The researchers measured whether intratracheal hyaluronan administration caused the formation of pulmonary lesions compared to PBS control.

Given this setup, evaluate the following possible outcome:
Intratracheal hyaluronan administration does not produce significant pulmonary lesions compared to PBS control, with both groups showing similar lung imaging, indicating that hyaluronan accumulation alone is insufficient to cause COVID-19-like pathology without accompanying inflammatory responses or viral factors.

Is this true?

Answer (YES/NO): NO